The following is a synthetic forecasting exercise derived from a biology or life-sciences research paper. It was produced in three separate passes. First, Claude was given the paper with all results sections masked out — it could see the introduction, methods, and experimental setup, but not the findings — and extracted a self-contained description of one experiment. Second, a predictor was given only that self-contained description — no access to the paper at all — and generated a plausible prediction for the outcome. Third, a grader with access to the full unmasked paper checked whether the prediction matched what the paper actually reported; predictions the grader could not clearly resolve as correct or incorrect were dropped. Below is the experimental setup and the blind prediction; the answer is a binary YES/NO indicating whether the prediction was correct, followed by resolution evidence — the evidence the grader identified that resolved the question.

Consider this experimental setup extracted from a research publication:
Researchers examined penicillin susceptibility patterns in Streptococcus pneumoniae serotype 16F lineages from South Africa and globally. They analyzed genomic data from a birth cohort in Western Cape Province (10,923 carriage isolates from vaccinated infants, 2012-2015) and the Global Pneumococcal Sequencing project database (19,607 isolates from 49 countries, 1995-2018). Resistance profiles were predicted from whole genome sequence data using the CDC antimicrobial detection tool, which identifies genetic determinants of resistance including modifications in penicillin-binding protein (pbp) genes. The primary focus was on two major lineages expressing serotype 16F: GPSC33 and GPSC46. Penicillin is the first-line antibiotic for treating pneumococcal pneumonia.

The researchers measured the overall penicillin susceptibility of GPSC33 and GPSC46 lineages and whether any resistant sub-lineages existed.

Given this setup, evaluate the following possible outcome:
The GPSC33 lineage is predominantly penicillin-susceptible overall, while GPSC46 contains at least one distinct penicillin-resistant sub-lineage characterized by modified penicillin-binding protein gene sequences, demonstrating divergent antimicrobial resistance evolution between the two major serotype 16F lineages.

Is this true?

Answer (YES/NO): NO